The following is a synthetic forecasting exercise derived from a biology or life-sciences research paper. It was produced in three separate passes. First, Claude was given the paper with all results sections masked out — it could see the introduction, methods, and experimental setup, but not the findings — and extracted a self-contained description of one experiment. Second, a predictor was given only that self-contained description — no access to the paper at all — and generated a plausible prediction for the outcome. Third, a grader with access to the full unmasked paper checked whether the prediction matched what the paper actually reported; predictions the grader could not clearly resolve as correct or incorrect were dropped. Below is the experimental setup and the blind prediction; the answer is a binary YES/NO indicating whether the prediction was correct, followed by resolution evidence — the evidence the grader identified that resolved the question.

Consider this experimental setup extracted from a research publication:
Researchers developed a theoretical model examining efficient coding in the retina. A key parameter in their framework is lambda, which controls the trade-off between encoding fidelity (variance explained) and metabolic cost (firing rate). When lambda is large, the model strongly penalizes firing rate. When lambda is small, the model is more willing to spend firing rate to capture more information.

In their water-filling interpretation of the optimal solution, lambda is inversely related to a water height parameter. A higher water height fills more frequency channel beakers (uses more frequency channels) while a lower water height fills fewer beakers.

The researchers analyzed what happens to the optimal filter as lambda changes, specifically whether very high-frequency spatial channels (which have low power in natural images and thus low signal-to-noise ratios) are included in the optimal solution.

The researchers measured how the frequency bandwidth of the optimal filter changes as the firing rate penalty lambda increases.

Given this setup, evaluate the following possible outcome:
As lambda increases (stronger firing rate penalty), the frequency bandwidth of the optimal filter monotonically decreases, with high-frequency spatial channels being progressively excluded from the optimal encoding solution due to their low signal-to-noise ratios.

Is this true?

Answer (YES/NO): YES